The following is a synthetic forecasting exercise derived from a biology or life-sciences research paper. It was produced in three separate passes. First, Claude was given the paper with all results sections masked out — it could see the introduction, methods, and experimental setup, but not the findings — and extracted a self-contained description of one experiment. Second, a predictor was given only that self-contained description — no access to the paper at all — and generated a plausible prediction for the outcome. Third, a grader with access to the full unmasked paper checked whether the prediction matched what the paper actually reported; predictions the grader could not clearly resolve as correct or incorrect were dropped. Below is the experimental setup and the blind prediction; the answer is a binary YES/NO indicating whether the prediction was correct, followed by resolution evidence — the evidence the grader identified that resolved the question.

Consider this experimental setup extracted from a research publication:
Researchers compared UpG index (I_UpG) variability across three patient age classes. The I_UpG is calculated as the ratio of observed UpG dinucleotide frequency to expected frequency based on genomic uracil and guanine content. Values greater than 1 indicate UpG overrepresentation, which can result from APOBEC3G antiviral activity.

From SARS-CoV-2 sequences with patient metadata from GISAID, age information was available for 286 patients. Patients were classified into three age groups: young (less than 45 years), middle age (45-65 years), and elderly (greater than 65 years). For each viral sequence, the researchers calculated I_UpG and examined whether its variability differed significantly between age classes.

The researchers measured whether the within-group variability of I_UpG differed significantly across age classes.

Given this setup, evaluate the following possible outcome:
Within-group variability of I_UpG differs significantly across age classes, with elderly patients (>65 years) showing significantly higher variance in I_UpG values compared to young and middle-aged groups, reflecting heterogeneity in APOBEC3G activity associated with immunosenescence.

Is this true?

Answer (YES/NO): NO